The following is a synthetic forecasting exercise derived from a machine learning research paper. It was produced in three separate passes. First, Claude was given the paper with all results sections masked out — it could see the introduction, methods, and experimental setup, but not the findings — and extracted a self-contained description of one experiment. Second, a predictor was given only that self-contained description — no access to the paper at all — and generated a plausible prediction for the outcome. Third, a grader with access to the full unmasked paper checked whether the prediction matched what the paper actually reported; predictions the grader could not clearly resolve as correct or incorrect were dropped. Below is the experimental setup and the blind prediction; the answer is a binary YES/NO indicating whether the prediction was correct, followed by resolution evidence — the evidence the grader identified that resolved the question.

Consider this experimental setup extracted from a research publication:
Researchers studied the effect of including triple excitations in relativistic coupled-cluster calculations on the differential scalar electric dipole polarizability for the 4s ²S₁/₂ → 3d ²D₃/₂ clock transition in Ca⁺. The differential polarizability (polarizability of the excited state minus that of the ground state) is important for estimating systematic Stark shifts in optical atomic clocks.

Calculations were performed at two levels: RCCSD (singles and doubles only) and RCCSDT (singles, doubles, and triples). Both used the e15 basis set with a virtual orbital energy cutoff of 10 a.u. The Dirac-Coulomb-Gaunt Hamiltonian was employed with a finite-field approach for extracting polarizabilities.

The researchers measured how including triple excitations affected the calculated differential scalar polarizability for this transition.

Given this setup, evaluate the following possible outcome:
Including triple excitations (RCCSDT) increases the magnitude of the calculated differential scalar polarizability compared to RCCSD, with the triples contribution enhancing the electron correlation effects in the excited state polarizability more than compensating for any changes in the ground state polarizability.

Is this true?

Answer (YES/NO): NO